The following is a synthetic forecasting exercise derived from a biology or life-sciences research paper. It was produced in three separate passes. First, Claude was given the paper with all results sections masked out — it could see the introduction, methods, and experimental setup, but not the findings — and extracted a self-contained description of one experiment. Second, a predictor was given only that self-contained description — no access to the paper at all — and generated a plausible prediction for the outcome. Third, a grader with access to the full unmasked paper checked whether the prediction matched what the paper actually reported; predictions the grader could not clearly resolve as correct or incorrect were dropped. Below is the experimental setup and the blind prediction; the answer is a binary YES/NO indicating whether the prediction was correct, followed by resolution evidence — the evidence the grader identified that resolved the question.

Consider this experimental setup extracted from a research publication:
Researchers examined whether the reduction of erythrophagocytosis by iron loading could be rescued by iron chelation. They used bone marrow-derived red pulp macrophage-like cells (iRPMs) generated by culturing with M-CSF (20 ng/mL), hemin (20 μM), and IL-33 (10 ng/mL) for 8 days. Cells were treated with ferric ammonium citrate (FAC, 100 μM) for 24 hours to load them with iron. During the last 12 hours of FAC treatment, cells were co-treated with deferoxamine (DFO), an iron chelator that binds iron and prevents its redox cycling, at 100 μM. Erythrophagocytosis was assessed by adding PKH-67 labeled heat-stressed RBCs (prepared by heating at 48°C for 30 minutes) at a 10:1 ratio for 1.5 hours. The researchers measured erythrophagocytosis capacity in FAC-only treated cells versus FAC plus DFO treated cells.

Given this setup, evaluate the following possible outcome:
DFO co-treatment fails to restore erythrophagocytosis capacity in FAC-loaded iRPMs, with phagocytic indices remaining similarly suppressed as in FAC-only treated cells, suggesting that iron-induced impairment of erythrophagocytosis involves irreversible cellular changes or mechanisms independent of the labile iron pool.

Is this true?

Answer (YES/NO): NO